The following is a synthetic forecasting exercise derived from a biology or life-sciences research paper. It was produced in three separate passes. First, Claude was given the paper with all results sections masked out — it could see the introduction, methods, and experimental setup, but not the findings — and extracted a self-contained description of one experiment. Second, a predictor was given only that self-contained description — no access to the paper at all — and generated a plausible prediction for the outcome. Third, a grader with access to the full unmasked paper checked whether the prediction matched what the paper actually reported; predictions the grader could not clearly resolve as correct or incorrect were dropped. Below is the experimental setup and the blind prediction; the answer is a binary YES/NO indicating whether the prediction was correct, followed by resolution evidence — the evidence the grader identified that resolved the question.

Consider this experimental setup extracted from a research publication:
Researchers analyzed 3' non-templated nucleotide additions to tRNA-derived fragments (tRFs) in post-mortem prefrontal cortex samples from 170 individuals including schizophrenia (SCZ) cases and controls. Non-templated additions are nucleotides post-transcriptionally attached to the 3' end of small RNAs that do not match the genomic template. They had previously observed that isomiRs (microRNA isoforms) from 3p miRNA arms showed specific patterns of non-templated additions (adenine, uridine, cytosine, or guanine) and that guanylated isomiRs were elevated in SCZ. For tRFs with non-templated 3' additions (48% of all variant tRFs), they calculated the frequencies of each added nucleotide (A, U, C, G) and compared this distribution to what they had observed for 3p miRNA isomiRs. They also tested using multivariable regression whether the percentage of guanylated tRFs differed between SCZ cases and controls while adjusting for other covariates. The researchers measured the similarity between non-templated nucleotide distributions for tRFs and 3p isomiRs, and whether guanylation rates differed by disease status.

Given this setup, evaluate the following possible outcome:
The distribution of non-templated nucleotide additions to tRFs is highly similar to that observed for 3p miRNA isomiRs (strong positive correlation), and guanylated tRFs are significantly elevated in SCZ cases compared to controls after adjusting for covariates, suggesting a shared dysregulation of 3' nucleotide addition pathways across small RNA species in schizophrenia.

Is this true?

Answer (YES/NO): YES